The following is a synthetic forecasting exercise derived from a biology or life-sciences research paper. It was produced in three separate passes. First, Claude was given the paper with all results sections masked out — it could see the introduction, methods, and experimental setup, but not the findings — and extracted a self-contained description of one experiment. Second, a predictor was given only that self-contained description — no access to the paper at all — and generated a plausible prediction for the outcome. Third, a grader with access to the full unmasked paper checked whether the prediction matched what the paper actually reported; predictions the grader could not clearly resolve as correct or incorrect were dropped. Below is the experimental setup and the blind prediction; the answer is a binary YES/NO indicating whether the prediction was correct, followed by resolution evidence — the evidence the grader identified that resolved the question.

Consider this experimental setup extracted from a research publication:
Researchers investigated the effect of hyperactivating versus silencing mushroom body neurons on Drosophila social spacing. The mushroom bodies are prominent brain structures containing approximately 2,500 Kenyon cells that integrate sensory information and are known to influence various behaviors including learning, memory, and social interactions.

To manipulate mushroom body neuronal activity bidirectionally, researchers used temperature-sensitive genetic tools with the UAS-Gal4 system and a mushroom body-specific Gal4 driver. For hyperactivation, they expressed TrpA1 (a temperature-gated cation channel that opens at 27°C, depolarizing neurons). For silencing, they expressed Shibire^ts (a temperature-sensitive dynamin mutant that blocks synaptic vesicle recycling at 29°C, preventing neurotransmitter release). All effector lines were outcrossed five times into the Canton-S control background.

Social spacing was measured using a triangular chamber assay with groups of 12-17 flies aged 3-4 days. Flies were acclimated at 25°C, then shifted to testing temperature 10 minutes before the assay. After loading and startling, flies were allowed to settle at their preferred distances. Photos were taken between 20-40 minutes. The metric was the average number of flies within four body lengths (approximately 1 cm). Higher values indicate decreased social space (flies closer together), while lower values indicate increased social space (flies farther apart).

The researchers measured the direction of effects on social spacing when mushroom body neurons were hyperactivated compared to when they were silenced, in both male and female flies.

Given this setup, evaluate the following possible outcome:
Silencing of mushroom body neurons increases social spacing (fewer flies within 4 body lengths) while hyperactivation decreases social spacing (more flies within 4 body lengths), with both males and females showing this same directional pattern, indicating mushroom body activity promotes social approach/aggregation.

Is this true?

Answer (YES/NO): NO